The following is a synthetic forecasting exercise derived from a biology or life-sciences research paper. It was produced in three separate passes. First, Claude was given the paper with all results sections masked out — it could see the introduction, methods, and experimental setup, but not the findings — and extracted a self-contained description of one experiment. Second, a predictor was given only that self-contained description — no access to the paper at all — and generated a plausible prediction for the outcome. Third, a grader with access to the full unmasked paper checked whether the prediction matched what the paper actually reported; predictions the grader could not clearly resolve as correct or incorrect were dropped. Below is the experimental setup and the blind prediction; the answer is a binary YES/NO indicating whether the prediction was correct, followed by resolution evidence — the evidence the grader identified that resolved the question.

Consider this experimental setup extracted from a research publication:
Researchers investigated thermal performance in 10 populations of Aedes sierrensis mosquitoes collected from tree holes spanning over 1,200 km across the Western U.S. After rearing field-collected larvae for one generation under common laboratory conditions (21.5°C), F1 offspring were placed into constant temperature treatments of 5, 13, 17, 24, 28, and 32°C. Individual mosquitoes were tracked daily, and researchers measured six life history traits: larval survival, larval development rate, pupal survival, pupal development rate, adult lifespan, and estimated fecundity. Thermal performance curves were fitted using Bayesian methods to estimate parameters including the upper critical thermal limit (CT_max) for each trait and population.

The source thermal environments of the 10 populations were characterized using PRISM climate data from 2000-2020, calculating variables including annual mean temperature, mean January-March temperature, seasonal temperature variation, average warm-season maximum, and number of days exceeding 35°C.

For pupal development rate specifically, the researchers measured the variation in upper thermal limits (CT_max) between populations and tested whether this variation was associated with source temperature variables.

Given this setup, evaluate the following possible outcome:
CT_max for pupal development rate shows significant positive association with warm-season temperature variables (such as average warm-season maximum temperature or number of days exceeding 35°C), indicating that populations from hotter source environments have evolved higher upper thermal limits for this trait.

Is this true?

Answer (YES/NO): YES